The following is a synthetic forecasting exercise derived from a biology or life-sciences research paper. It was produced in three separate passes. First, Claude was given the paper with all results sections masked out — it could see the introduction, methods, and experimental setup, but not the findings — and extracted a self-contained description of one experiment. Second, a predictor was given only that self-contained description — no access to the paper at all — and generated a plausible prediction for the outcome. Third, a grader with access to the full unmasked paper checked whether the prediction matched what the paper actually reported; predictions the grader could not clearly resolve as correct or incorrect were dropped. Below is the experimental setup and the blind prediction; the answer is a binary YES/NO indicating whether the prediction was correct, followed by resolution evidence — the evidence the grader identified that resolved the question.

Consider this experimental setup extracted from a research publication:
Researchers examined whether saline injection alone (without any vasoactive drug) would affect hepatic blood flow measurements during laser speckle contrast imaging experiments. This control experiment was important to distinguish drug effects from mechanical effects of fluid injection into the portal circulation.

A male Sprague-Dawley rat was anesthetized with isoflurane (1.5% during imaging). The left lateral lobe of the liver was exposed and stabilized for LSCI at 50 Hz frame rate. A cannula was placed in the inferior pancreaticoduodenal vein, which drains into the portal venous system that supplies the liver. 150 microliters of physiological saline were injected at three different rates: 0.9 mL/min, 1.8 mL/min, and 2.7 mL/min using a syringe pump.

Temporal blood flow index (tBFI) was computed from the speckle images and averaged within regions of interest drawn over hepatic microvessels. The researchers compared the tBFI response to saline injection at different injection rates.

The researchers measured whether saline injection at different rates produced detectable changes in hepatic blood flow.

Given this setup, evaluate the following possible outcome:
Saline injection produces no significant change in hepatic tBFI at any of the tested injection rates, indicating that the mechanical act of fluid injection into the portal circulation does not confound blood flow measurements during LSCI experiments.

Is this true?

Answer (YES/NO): NO